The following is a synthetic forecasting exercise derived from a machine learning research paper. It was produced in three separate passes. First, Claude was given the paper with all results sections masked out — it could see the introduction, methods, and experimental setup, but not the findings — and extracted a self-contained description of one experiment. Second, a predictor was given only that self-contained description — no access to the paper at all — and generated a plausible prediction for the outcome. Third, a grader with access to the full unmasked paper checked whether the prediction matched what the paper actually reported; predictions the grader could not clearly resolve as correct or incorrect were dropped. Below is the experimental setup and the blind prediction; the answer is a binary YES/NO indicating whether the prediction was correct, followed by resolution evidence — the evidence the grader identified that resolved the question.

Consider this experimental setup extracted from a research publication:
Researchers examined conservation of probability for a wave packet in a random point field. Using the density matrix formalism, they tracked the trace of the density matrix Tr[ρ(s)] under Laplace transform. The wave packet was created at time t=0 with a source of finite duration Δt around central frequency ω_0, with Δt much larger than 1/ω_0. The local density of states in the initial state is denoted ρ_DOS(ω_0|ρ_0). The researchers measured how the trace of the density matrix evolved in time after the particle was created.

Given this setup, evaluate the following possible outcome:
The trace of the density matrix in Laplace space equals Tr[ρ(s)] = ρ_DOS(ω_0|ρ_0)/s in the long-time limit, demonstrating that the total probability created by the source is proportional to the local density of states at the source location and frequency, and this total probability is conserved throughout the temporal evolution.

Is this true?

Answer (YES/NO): NO